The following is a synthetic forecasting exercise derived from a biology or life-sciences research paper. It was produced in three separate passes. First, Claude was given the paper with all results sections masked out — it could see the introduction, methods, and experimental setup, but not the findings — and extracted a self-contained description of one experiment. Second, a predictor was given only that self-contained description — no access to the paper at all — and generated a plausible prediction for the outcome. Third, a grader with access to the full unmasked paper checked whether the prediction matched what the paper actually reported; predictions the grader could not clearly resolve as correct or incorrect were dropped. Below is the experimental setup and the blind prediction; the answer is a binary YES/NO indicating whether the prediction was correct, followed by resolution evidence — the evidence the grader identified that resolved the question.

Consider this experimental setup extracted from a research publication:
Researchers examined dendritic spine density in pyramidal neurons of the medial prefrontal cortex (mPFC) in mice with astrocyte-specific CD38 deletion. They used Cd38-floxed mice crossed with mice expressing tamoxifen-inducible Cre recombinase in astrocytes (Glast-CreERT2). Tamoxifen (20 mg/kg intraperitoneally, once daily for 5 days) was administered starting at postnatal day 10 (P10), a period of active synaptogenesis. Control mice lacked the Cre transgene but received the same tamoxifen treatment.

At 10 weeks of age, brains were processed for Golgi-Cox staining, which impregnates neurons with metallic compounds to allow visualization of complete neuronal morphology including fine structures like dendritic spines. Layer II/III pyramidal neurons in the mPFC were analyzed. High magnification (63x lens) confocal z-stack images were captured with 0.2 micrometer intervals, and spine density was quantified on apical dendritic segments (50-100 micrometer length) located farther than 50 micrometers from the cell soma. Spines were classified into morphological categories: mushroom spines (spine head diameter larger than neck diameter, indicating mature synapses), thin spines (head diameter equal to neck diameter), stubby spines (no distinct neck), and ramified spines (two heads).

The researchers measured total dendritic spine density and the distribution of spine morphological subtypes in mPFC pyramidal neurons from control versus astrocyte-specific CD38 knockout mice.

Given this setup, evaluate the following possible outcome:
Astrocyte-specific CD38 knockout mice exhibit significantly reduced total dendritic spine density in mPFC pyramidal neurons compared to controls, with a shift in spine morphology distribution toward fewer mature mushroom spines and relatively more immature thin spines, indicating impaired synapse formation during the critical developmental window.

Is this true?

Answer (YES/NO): NO